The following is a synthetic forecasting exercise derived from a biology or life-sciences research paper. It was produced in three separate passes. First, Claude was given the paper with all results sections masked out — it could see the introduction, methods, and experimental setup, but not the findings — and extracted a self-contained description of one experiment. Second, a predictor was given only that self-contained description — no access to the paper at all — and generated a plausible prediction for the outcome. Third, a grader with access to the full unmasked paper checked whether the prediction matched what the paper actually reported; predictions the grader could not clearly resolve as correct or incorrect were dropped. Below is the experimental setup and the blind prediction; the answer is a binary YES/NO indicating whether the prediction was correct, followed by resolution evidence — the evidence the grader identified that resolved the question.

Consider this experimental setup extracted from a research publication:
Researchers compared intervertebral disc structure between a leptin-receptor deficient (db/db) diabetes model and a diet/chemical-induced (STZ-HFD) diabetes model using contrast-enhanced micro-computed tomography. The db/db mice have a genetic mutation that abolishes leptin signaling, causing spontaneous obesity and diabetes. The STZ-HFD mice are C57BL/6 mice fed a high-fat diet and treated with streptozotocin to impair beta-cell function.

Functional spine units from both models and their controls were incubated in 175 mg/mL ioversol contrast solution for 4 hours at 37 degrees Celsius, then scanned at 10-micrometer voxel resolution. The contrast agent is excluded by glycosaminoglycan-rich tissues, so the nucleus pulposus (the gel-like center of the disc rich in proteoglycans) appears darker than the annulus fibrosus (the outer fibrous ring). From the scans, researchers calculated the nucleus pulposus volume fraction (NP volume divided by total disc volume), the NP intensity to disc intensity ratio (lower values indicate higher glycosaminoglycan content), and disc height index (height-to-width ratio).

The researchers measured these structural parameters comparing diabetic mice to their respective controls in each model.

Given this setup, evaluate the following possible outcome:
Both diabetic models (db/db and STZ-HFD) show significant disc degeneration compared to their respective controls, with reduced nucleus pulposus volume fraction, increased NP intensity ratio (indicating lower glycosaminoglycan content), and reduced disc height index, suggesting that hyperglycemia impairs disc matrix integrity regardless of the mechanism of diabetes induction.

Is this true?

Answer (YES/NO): NO